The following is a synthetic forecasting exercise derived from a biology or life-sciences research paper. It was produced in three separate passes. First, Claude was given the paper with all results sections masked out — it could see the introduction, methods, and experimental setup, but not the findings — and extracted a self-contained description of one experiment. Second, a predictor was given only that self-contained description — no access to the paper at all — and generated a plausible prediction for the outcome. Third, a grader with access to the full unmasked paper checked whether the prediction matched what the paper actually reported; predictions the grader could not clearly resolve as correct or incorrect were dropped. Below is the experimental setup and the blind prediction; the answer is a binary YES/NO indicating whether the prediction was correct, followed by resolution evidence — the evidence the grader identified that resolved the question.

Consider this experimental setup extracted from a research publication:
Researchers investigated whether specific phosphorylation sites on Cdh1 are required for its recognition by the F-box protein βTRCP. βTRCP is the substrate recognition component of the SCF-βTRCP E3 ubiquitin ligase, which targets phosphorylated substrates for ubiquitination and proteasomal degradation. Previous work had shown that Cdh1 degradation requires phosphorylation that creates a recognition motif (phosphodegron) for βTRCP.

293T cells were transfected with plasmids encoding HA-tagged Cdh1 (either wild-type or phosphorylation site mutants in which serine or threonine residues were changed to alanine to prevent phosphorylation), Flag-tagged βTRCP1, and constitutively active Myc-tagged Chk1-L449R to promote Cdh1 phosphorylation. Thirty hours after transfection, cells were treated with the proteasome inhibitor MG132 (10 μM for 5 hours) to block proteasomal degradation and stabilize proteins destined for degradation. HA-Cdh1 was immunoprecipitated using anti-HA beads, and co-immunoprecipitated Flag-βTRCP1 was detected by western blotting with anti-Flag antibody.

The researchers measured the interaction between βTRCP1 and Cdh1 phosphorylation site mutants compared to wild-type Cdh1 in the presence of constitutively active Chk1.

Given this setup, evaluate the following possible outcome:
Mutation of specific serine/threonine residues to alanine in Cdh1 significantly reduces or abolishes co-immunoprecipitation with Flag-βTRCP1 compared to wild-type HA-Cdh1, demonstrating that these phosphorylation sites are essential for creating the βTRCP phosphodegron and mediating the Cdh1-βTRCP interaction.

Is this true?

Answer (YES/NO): YES